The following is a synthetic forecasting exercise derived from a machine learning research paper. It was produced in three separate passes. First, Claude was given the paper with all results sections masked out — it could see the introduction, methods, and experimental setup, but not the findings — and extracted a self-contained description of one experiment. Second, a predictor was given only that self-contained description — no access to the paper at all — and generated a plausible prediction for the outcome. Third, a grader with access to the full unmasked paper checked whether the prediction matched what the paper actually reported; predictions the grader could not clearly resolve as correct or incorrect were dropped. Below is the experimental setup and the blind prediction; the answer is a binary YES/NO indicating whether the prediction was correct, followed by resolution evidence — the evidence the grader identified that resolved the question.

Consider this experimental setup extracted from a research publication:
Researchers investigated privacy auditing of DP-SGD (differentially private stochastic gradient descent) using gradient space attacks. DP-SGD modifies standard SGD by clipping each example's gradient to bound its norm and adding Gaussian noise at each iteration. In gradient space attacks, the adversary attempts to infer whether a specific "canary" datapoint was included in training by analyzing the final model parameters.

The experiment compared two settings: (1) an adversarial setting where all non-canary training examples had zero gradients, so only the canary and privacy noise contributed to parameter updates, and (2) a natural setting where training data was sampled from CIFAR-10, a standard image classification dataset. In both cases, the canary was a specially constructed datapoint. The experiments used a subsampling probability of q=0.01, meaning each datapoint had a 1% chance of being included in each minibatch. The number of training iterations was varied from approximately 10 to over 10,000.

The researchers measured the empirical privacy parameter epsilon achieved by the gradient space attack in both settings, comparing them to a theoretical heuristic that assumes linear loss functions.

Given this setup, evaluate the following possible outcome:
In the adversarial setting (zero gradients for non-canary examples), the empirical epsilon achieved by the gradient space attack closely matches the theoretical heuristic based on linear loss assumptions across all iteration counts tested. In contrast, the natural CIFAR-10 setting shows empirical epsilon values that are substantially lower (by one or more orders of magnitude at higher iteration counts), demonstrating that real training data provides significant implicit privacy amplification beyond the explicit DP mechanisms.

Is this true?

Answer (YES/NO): NO